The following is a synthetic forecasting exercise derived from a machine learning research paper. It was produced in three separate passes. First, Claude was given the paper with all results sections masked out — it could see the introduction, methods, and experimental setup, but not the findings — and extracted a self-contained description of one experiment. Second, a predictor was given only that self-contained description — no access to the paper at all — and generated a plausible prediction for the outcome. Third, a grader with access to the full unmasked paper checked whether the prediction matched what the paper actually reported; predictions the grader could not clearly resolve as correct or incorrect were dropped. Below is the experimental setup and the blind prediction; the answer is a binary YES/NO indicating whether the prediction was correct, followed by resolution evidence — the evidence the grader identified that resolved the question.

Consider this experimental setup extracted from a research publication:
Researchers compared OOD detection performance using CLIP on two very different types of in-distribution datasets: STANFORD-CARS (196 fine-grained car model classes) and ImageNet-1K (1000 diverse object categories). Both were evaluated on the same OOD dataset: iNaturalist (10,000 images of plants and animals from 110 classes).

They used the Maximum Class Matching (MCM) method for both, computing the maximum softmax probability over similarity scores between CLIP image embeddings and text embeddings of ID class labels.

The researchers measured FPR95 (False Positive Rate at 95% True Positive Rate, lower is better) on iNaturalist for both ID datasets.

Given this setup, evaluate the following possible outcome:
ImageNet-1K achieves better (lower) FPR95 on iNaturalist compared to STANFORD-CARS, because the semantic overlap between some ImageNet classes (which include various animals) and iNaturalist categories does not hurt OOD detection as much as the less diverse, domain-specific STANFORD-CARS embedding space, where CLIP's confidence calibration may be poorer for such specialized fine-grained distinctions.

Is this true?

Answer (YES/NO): NO